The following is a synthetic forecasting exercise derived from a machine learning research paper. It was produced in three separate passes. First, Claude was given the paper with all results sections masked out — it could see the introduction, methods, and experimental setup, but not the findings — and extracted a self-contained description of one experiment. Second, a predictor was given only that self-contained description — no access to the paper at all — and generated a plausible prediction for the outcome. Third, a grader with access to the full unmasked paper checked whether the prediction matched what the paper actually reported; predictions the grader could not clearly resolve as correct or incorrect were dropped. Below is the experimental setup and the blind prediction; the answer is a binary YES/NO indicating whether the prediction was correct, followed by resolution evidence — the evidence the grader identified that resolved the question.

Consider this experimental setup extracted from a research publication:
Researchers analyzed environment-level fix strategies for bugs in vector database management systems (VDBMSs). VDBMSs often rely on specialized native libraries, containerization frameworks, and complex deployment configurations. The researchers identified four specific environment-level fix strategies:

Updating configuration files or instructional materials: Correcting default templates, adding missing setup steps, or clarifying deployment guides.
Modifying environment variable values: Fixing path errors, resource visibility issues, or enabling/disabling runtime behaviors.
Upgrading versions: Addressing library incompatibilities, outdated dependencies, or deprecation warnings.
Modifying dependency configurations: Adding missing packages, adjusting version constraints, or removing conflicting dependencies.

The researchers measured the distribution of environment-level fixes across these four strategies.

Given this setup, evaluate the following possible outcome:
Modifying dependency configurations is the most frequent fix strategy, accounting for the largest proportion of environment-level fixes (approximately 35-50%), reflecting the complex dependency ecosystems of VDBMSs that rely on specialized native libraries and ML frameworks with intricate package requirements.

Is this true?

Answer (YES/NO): NO